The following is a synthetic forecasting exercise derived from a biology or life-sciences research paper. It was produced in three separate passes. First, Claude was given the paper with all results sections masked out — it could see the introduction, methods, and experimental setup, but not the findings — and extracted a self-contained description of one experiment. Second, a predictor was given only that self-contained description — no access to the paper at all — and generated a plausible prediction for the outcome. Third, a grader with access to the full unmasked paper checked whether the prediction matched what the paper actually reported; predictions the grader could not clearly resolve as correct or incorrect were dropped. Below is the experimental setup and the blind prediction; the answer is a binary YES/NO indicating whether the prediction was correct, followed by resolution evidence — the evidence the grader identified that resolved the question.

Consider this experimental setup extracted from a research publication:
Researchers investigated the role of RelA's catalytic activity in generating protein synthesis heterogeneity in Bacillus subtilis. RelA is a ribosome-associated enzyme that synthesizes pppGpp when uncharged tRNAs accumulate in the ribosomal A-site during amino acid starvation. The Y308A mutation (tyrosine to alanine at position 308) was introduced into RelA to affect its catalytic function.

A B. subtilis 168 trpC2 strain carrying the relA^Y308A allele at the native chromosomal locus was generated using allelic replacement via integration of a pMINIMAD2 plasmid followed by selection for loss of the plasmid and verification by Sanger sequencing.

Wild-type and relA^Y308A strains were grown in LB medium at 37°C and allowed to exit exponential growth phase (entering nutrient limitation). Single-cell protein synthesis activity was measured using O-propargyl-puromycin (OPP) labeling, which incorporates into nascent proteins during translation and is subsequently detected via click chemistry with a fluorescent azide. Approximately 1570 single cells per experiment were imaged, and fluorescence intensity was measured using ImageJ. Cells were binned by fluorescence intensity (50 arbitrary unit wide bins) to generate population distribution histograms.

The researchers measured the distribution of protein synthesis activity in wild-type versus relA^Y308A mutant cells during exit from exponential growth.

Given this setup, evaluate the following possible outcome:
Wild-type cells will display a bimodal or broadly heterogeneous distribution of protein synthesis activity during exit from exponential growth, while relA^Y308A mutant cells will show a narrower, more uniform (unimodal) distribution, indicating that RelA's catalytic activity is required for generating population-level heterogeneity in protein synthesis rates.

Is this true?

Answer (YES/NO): YES